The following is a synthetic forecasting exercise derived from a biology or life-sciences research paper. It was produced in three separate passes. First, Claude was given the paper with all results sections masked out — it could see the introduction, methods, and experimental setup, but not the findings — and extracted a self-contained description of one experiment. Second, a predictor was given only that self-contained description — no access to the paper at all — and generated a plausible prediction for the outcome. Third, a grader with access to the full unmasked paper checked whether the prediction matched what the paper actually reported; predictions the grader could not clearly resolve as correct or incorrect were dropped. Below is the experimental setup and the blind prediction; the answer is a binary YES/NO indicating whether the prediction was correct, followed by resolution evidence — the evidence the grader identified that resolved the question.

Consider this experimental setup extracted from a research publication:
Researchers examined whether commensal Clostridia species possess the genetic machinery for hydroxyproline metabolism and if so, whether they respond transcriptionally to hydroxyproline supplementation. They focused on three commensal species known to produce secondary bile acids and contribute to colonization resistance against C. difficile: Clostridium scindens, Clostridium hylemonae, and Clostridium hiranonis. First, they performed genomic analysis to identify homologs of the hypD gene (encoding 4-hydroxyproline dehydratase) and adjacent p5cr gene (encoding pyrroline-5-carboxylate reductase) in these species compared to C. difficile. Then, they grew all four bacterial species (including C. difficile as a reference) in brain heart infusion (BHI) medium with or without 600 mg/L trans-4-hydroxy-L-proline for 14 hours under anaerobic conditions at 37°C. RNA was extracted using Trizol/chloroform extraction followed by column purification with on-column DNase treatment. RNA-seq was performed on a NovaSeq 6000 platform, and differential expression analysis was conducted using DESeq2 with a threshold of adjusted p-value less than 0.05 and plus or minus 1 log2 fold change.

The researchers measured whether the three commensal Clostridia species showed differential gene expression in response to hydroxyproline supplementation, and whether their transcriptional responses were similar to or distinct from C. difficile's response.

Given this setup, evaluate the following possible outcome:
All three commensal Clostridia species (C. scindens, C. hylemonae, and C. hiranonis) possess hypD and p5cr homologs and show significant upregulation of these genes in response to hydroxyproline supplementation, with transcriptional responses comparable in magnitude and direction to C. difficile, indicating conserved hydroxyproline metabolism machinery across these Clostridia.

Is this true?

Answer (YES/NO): NO